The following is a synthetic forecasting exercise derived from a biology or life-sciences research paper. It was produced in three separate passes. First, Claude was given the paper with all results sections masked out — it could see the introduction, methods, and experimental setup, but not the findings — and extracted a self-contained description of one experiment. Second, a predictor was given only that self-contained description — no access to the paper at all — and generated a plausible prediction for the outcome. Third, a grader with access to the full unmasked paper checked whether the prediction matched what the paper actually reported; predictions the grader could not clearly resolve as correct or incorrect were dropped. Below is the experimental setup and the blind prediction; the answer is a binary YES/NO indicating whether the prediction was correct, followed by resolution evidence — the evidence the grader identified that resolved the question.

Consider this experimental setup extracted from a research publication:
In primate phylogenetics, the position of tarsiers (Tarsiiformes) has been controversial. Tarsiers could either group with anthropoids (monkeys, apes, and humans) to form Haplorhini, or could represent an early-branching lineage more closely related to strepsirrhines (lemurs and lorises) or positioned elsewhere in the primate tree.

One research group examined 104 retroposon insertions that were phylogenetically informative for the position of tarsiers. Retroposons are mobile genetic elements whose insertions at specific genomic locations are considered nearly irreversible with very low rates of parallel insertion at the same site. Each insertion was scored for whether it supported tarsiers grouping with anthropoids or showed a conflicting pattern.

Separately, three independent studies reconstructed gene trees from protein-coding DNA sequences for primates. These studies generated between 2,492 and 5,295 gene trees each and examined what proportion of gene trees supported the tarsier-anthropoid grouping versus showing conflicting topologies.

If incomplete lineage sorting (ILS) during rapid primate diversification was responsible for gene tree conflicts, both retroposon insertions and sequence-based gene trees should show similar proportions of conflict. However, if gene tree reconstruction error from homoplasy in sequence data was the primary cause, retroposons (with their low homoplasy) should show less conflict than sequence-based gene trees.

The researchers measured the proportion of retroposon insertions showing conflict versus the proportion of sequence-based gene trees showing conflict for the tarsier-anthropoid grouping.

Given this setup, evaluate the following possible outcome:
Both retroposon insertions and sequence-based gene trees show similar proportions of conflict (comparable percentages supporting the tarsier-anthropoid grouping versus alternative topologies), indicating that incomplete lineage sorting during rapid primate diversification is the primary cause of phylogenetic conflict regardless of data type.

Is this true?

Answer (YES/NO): NO